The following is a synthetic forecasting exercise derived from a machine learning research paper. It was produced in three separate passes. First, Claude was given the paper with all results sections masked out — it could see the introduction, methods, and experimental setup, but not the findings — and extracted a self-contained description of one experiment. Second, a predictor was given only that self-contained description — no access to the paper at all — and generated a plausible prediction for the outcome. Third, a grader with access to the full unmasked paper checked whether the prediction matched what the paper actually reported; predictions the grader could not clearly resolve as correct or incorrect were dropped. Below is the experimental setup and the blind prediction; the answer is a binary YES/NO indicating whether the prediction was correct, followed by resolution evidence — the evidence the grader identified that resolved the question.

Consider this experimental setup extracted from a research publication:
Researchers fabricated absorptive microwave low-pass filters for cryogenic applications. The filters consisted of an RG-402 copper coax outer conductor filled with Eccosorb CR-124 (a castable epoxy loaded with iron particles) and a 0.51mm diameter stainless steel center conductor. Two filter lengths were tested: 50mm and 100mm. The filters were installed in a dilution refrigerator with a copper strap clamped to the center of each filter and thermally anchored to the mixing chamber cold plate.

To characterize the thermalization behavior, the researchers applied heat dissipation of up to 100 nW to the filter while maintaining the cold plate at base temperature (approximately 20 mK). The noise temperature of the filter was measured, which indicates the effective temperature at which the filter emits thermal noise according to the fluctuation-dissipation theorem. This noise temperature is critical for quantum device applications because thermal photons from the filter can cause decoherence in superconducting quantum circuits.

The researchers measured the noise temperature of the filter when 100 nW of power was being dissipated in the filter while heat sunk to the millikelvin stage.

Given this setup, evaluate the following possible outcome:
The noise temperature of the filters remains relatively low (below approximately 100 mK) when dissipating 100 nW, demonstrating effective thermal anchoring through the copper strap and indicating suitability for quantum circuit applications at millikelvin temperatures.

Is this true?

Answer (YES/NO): YES